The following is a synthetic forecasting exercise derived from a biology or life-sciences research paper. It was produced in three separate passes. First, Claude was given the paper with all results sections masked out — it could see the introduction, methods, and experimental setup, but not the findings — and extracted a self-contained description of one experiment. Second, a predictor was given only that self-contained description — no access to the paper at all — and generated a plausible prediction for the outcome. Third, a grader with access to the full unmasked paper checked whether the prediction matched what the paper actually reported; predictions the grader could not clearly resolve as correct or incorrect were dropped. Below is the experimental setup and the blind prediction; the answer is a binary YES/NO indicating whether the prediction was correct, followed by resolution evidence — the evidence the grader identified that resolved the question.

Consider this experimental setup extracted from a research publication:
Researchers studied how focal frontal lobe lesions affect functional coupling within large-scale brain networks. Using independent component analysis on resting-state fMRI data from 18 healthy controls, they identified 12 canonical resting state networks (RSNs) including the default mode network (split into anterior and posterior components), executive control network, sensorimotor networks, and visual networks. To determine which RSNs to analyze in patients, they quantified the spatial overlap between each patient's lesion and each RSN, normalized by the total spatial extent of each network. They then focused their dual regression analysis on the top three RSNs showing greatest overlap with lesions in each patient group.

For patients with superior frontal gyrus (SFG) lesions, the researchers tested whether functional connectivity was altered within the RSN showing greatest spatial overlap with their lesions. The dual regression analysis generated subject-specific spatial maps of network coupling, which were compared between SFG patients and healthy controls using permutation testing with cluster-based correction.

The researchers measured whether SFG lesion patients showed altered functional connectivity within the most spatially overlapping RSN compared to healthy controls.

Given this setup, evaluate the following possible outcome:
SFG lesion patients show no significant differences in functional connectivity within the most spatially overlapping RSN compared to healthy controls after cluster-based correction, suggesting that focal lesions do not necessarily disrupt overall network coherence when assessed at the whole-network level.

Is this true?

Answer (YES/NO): YES